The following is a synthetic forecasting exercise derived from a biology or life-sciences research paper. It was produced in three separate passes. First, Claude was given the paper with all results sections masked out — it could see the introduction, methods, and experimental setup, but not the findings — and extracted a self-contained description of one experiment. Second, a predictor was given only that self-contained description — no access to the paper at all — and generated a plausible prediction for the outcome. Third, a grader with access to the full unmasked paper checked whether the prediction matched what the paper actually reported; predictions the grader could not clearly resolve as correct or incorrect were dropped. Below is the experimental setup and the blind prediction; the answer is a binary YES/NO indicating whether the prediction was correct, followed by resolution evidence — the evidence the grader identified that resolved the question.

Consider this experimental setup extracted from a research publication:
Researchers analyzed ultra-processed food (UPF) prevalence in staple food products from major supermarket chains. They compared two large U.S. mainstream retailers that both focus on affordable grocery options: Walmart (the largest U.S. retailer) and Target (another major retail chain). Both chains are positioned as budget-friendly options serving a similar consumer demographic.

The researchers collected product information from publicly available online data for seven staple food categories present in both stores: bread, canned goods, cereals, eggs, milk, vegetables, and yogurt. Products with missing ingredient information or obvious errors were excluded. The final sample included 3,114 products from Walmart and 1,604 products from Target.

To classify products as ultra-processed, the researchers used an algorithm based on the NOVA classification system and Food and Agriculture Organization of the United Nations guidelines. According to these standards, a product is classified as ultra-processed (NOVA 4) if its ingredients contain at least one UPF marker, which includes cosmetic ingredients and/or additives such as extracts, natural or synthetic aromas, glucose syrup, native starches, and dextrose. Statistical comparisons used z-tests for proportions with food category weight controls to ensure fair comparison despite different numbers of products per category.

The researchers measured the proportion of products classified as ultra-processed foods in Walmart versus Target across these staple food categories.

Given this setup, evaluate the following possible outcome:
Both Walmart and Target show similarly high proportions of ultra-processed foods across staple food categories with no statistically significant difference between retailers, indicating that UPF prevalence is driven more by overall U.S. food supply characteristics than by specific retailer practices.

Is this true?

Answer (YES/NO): YES